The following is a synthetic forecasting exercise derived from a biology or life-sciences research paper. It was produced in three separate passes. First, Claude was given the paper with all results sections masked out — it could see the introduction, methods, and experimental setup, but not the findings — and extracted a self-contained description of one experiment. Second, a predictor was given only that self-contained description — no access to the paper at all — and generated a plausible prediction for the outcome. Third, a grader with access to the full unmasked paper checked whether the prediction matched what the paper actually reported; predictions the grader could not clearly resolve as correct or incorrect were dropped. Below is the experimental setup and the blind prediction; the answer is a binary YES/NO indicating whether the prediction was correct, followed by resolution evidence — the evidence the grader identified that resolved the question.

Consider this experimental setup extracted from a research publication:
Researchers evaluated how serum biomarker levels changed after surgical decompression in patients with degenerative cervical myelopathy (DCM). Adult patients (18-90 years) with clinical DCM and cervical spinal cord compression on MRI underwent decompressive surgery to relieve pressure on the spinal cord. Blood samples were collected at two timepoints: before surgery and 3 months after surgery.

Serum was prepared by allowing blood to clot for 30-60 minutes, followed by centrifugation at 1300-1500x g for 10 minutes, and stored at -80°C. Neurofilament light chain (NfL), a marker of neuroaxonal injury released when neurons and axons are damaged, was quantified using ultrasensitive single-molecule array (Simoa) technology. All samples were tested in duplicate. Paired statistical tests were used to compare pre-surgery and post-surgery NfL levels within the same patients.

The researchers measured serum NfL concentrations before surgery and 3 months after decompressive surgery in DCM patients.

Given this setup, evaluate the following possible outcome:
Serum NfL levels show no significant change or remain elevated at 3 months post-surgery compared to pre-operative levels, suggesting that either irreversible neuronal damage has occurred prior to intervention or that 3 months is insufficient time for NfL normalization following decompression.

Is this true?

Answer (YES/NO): YES